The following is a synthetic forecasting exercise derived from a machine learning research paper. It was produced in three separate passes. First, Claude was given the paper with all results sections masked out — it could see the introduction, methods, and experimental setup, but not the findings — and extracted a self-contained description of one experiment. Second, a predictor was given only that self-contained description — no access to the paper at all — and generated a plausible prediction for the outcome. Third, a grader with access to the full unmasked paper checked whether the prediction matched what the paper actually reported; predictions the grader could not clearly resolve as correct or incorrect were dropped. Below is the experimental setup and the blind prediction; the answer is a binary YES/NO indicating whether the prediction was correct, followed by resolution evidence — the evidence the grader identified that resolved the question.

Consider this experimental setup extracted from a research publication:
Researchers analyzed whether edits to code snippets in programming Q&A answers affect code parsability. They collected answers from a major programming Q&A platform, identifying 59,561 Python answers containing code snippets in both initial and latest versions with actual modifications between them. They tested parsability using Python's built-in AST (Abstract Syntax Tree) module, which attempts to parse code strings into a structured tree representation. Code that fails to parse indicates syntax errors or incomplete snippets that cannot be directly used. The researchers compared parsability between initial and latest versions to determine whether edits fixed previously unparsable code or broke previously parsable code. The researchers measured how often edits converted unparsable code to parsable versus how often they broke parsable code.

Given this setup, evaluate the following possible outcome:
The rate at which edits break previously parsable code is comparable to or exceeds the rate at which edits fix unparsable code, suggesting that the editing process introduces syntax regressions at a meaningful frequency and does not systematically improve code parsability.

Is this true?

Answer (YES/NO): YES